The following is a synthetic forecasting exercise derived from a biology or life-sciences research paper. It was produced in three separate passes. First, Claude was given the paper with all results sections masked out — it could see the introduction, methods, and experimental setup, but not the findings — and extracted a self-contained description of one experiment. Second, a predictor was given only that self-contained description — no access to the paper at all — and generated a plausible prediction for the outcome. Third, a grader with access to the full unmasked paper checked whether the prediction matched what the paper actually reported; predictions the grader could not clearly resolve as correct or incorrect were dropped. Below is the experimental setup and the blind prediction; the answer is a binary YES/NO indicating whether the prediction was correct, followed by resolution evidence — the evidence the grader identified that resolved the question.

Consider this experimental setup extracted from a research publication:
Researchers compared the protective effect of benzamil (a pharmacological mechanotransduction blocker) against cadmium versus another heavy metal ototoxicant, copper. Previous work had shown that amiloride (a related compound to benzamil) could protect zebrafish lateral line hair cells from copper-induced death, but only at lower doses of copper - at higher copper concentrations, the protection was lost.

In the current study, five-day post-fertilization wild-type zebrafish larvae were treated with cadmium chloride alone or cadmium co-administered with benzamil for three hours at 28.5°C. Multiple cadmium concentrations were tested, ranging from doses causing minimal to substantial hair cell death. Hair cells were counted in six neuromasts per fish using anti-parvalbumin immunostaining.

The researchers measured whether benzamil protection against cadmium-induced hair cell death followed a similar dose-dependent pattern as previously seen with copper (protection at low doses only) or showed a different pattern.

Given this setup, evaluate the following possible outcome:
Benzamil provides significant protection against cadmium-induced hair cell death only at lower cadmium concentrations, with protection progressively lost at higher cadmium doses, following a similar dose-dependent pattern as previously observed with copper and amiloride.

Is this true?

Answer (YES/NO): NO